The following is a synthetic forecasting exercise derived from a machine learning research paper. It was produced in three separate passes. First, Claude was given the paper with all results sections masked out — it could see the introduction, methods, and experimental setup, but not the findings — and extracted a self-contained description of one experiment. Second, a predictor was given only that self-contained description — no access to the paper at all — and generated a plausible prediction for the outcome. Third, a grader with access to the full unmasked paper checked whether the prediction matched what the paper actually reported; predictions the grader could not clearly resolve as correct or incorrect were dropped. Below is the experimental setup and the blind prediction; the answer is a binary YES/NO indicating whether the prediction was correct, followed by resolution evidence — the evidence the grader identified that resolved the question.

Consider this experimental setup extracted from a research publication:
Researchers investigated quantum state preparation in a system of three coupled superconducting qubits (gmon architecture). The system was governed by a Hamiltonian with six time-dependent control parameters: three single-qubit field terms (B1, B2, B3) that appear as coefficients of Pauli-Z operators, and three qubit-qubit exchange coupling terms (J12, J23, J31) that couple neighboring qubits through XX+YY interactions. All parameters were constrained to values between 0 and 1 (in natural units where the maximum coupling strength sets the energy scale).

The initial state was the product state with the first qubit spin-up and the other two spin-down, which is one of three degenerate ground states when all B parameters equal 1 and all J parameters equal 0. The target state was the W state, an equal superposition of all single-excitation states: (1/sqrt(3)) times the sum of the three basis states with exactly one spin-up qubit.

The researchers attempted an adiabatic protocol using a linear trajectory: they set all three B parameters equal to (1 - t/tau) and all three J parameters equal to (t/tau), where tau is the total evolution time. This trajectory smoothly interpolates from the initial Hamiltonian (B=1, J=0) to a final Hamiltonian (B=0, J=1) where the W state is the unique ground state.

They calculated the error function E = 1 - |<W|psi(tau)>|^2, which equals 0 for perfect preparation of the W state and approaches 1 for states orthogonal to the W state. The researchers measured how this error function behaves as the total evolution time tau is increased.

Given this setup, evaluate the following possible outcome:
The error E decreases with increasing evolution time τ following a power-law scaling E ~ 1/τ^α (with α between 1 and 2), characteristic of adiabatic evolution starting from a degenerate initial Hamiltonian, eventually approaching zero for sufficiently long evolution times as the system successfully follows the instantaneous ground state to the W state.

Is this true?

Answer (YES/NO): NO